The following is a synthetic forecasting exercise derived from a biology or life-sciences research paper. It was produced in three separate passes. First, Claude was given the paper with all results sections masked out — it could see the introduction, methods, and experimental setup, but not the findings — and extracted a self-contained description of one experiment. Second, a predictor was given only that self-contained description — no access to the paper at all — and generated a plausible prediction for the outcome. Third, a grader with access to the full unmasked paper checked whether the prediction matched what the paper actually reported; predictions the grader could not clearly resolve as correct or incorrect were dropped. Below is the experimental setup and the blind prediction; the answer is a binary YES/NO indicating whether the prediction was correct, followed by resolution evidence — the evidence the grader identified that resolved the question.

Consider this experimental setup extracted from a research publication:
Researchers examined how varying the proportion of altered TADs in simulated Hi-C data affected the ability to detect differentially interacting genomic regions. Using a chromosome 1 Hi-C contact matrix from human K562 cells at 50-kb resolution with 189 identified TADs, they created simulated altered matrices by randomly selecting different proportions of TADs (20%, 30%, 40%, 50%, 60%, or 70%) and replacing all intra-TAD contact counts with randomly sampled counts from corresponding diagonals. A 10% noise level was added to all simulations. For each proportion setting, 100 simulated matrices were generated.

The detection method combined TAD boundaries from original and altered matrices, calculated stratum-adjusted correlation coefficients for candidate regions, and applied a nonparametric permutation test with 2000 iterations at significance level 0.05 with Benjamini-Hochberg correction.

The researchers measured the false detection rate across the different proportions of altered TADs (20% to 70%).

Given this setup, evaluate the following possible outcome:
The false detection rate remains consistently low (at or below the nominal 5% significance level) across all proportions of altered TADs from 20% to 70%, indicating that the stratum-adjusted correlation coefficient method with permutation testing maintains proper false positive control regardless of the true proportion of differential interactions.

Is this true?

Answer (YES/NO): NO